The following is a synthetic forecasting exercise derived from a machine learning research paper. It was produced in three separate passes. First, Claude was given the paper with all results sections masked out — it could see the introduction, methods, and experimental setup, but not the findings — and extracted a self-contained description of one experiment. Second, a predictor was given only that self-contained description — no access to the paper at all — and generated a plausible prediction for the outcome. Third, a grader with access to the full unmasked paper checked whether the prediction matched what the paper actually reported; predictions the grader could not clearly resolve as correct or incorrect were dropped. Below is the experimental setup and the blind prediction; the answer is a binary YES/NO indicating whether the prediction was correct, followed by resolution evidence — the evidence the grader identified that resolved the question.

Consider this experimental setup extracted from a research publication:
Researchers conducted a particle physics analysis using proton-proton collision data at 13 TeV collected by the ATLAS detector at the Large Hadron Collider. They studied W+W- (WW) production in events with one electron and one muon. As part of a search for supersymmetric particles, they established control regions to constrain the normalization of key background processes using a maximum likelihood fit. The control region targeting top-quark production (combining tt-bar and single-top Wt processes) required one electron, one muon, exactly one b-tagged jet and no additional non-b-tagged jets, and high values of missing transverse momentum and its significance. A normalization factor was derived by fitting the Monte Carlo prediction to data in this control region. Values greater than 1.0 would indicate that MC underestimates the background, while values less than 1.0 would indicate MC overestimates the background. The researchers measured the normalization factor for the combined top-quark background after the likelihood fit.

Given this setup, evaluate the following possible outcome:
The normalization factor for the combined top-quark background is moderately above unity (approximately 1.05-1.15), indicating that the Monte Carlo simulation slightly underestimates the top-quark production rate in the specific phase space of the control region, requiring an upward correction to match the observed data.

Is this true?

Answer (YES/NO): NO